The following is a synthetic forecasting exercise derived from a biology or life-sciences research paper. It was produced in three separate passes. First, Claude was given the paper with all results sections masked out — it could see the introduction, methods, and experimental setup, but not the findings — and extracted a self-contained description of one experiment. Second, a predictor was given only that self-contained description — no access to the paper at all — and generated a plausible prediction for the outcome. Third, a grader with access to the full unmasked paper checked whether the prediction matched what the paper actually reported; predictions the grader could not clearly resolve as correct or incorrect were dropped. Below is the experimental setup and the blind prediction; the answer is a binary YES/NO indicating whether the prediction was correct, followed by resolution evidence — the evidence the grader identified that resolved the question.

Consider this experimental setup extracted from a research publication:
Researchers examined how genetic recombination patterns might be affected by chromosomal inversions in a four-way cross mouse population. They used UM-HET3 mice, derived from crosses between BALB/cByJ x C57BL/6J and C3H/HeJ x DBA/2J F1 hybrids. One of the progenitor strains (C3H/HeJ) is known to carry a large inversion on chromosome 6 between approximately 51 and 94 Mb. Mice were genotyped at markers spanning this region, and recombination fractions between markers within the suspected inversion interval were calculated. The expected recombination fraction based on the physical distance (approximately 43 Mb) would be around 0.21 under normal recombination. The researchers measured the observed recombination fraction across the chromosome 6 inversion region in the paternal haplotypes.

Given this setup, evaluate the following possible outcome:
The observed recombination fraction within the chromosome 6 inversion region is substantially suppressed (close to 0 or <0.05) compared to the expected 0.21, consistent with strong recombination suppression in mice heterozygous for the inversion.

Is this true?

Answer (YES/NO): YES